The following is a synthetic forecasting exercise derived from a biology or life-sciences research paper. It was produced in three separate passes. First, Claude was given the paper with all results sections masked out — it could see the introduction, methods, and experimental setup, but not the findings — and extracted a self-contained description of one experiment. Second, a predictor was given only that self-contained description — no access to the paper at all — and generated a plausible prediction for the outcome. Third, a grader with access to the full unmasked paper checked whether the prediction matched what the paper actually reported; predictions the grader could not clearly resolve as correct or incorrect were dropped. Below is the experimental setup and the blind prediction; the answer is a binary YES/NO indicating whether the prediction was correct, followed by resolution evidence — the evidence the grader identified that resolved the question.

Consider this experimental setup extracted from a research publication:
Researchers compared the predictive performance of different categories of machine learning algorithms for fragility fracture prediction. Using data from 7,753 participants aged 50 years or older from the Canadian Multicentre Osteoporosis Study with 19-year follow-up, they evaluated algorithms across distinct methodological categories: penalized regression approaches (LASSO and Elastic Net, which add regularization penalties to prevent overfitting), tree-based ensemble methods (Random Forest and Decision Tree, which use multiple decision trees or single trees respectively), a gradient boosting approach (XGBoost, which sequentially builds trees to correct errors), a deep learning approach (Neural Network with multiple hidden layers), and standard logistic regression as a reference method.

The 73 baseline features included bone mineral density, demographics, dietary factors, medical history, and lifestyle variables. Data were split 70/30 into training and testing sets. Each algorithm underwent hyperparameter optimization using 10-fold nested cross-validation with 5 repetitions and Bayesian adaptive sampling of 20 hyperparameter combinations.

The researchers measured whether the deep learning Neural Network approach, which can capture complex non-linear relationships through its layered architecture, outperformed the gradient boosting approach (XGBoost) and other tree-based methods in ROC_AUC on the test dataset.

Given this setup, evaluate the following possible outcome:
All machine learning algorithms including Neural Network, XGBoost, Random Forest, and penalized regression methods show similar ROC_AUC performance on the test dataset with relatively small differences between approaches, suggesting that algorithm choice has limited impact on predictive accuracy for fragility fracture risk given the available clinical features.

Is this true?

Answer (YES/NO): YES